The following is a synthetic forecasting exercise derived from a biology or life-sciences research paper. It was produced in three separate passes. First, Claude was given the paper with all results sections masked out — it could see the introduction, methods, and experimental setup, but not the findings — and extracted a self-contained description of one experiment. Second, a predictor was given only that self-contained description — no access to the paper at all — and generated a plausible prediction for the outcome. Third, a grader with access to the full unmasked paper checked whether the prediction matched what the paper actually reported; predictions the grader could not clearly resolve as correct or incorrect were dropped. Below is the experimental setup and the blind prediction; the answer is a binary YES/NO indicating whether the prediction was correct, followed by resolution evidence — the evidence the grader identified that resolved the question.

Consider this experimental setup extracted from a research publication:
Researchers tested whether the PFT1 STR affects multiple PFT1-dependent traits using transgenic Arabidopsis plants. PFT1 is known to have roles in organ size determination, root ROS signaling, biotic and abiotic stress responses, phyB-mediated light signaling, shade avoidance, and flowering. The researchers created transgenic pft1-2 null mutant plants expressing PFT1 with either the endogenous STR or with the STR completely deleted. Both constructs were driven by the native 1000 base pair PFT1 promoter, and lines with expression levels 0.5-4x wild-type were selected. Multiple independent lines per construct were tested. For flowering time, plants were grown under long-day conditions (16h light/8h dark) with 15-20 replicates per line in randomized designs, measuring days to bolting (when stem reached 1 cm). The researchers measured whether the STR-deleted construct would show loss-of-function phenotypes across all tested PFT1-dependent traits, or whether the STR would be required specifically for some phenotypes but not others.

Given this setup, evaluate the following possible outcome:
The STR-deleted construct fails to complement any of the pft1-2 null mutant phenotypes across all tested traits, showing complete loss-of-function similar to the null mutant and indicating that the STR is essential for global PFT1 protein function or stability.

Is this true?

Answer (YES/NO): NO